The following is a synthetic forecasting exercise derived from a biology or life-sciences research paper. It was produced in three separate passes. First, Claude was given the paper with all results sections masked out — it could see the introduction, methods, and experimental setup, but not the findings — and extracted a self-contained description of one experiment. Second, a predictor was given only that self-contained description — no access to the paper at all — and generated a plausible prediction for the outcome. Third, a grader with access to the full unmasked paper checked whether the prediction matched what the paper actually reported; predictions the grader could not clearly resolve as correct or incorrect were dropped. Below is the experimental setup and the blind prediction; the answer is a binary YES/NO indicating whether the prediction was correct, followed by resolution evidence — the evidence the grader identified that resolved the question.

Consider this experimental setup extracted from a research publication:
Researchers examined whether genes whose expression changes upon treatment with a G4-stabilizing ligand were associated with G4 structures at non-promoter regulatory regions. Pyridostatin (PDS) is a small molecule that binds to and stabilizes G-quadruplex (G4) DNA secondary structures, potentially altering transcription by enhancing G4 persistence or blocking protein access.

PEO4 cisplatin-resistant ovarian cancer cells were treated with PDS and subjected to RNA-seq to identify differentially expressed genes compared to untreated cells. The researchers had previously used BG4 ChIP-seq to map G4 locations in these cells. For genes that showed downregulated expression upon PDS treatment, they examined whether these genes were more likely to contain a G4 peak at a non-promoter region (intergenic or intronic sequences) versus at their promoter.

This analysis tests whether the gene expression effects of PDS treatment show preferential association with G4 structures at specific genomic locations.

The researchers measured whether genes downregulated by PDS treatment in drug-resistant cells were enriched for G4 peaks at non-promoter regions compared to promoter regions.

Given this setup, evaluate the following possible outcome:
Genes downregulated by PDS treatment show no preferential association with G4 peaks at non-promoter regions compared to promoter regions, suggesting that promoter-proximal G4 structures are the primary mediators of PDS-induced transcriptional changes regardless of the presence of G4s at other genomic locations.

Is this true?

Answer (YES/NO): NO